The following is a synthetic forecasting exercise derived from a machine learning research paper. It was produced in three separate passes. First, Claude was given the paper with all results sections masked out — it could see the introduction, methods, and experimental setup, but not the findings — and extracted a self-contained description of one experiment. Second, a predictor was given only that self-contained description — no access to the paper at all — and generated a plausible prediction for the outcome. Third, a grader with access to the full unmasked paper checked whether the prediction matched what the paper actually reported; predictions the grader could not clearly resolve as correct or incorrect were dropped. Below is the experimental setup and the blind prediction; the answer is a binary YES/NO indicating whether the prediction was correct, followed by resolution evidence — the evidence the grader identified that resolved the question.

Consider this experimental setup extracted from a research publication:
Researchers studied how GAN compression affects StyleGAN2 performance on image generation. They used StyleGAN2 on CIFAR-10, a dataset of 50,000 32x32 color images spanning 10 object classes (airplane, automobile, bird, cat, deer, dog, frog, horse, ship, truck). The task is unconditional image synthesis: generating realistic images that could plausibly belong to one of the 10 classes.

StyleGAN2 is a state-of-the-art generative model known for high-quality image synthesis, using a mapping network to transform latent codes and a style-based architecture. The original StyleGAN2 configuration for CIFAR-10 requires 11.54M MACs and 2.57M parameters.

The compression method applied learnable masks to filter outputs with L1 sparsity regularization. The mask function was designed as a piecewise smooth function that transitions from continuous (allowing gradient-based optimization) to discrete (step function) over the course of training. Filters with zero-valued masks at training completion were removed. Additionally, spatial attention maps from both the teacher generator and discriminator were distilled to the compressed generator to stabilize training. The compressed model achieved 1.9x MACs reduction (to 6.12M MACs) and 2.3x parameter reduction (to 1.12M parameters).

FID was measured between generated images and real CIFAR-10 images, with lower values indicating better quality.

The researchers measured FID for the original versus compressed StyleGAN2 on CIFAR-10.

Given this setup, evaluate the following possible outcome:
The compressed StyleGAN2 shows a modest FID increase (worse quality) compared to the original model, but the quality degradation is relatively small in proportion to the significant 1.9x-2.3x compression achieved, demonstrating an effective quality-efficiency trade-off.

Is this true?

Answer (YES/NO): YES